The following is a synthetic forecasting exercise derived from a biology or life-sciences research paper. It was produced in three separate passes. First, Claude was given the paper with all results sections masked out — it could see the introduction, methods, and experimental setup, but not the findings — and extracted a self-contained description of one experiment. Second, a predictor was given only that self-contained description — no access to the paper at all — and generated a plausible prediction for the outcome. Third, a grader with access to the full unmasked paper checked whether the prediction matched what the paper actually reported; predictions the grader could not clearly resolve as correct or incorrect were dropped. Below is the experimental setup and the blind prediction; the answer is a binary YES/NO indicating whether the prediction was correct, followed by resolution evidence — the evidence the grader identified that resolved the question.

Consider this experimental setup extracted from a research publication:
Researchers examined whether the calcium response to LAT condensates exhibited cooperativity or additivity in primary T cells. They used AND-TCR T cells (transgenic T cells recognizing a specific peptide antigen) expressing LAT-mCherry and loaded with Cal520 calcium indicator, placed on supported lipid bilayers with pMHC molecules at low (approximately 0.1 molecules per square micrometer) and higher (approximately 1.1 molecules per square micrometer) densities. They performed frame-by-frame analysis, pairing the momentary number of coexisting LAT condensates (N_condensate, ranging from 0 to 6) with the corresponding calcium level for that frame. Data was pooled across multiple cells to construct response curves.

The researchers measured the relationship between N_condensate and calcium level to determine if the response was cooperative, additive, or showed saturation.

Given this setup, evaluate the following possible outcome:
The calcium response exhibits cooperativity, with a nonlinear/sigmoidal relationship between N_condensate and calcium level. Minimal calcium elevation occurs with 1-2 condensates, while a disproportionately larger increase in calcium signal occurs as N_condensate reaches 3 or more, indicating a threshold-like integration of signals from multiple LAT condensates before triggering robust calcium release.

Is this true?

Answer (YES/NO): NO